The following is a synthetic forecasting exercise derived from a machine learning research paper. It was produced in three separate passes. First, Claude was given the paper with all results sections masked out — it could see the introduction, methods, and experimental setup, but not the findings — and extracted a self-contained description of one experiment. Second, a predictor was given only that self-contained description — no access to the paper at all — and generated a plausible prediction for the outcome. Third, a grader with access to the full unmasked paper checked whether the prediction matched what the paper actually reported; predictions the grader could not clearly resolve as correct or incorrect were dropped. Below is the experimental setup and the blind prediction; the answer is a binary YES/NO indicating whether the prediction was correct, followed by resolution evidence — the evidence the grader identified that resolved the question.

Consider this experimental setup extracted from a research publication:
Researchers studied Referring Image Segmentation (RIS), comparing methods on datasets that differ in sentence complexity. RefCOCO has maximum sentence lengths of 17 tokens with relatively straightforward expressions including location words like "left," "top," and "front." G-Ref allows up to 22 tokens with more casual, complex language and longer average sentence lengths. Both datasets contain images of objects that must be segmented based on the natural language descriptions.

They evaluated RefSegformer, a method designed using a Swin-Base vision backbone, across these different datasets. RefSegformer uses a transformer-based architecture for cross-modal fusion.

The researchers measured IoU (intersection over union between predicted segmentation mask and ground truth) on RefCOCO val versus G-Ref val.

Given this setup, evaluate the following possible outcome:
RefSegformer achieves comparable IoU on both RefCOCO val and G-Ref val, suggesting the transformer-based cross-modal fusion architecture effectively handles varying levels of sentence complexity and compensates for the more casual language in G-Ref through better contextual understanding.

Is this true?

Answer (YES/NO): NO